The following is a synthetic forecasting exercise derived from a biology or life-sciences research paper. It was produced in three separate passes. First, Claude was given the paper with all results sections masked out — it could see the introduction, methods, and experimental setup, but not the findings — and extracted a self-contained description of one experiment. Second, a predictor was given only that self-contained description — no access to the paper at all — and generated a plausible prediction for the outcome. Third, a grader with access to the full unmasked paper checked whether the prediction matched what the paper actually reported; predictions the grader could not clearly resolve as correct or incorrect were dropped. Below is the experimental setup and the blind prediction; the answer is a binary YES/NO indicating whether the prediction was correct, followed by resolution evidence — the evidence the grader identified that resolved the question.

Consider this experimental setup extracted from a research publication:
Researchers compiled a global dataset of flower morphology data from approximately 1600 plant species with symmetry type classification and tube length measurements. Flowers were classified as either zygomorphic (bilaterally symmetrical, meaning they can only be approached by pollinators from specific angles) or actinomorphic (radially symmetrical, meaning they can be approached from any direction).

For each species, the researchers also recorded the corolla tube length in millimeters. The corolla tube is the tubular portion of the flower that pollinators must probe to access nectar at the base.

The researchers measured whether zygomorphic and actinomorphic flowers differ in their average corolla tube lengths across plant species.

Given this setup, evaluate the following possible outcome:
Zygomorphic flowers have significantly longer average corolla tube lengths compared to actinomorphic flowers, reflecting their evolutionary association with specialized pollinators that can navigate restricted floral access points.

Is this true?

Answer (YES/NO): YES